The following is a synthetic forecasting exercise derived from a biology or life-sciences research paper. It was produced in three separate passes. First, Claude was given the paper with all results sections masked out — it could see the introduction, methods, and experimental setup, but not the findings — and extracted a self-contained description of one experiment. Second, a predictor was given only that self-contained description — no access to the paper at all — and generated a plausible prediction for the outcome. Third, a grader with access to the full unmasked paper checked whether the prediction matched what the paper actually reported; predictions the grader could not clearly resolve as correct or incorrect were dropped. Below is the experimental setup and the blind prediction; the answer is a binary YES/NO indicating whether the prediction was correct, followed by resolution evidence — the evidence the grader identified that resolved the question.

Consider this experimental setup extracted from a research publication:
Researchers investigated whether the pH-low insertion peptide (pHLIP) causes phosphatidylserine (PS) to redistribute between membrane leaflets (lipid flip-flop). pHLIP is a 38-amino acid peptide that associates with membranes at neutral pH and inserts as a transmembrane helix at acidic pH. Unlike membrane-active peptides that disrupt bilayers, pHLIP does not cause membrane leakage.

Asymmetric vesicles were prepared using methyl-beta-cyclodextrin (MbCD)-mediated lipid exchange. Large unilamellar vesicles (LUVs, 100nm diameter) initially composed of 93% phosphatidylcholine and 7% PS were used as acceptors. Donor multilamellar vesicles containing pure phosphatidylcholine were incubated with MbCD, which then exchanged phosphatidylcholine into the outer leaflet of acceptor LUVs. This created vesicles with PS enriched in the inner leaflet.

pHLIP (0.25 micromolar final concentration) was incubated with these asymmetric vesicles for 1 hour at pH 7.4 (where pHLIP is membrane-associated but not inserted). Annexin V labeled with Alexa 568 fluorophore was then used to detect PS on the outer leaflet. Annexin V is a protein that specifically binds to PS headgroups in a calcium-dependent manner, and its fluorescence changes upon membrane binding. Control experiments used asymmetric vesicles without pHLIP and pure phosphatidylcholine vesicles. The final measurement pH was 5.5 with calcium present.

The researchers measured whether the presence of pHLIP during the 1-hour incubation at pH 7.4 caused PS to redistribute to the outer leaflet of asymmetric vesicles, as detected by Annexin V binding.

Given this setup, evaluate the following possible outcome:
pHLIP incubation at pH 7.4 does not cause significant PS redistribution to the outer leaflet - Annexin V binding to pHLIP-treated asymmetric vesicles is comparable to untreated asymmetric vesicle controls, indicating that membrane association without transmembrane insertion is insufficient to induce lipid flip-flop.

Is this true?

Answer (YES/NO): YES